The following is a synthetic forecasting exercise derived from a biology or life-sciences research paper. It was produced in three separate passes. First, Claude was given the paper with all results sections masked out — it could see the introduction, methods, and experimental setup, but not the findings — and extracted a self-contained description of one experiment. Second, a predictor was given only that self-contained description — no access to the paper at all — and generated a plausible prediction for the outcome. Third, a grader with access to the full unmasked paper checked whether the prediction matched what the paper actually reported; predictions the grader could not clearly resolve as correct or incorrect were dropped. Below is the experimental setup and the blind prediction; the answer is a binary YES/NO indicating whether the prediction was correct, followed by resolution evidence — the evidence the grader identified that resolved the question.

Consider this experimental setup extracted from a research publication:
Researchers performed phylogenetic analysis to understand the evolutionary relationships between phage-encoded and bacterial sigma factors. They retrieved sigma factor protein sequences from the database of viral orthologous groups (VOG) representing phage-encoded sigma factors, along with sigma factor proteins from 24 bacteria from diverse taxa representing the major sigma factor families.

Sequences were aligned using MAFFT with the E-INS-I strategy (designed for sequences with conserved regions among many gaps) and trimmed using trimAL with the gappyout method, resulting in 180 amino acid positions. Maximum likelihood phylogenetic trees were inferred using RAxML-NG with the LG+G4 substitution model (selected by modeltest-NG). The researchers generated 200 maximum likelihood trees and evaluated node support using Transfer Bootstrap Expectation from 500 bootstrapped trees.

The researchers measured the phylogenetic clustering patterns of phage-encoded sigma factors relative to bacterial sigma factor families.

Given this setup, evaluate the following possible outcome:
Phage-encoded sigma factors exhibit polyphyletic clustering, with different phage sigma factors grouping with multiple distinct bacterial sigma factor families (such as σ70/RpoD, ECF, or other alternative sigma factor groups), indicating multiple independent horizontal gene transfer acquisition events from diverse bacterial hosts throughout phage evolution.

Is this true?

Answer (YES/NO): YES